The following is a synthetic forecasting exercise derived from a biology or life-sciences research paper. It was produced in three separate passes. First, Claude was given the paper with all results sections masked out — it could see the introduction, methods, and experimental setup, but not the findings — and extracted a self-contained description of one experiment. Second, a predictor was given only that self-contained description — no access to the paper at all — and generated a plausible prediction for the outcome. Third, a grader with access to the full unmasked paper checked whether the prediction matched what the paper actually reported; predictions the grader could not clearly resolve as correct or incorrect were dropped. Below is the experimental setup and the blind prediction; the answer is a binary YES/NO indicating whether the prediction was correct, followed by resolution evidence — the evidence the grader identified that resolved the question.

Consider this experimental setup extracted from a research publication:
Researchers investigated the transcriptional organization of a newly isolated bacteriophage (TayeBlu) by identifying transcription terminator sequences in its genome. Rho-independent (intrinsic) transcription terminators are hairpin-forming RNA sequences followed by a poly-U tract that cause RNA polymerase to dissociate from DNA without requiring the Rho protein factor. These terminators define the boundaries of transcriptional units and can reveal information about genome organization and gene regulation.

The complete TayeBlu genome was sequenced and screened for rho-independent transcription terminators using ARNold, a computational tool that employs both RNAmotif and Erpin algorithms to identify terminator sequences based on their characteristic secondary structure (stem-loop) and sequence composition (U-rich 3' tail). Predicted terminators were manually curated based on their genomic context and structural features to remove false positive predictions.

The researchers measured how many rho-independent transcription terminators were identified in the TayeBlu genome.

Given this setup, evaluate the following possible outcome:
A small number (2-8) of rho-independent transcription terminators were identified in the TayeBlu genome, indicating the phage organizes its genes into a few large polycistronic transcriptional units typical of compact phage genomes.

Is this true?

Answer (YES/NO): NO